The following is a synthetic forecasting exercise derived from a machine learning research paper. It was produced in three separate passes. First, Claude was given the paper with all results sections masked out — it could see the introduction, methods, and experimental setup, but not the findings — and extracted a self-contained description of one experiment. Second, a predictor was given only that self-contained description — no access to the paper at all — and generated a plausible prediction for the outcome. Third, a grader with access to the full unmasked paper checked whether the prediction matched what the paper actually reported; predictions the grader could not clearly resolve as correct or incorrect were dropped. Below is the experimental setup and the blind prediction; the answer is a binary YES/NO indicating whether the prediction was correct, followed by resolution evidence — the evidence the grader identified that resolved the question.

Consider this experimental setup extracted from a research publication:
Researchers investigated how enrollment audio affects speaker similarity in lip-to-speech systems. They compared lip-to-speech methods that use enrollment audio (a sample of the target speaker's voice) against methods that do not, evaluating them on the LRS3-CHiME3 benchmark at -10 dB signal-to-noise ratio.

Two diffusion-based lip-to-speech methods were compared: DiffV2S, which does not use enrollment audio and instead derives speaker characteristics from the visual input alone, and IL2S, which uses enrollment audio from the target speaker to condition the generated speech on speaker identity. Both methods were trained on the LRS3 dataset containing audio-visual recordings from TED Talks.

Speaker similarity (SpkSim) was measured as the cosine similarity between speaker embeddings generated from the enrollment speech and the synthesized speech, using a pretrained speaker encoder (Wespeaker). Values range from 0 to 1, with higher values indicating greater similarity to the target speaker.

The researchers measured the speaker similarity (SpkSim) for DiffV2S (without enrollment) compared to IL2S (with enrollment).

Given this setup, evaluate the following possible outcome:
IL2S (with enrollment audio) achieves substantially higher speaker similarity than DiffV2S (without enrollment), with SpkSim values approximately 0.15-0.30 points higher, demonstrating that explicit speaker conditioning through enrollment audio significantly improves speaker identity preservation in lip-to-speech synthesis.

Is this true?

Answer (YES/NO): YES